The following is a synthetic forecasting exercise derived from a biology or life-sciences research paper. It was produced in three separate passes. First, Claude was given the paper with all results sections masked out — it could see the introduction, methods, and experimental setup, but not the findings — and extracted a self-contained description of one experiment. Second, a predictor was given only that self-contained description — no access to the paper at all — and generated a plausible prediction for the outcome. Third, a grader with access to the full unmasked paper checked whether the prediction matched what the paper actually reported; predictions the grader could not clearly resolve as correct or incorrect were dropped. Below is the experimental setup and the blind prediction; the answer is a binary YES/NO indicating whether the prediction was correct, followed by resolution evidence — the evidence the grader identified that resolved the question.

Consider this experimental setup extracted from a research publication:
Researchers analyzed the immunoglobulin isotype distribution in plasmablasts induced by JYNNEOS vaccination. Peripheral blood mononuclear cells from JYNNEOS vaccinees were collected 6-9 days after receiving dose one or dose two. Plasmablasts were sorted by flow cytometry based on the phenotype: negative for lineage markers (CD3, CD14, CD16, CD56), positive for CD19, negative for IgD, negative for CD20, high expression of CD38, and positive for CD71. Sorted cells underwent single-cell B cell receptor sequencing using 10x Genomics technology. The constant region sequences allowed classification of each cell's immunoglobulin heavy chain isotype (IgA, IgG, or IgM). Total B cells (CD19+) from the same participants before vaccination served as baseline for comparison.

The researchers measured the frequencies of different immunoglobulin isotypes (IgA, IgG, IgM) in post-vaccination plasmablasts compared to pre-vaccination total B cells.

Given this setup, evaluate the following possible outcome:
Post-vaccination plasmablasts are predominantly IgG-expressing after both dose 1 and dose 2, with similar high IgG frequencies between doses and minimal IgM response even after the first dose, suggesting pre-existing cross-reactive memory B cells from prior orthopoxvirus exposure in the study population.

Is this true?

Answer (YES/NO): NO